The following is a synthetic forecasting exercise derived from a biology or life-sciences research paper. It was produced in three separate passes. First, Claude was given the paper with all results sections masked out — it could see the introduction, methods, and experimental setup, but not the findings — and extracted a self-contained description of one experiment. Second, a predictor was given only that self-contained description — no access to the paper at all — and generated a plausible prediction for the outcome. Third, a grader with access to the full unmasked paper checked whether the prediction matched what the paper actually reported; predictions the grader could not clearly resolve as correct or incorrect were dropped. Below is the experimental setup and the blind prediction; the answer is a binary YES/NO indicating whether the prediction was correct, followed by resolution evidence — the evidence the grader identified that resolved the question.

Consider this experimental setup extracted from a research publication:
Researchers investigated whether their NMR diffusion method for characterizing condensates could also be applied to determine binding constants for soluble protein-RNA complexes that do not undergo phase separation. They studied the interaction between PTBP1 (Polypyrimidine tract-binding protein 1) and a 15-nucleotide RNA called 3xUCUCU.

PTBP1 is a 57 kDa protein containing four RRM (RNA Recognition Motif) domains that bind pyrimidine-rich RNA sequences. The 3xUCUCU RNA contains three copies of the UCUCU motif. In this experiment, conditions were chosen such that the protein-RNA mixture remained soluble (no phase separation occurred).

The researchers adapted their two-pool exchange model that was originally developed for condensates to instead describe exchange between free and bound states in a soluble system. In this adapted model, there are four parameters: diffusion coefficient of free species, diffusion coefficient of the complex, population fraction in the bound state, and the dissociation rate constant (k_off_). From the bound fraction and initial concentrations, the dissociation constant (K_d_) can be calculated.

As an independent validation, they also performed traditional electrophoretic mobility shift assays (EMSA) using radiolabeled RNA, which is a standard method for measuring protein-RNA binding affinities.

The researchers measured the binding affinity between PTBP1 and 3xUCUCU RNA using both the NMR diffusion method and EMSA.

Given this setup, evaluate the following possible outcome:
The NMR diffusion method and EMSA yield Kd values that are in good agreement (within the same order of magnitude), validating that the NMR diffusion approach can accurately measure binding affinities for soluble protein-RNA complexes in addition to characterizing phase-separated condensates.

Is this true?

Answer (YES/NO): YES